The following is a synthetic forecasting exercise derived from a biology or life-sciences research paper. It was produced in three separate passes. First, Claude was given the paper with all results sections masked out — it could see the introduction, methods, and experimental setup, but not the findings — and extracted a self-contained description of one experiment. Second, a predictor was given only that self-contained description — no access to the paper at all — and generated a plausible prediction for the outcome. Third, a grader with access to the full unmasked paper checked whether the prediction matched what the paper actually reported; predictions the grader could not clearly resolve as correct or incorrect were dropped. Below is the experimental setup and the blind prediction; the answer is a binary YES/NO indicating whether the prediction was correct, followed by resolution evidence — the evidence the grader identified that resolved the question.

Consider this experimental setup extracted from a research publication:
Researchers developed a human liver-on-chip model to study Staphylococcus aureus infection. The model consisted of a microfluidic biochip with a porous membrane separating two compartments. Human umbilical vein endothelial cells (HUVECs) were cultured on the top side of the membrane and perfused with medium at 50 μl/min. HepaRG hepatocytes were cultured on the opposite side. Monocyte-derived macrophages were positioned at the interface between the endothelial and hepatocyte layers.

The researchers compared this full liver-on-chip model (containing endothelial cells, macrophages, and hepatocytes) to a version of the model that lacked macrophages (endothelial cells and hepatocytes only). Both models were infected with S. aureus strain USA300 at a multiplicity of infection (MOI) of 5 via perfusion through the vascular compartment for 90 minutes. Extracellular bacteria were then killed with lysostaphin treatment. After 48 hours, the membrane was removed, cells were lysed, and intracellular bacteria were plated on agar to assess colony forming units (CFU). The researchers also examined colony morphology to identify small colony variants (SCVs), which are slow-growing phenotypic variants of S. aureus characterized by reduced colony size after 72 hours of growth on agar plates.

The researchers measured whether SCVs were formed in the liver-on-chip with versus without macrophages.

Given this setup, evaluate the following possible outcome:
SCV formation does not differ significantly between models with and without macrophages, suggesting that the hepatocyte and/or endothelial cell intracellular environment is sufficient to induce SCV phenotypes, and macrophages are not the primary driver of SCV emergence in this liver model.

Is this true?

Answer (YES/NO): NO